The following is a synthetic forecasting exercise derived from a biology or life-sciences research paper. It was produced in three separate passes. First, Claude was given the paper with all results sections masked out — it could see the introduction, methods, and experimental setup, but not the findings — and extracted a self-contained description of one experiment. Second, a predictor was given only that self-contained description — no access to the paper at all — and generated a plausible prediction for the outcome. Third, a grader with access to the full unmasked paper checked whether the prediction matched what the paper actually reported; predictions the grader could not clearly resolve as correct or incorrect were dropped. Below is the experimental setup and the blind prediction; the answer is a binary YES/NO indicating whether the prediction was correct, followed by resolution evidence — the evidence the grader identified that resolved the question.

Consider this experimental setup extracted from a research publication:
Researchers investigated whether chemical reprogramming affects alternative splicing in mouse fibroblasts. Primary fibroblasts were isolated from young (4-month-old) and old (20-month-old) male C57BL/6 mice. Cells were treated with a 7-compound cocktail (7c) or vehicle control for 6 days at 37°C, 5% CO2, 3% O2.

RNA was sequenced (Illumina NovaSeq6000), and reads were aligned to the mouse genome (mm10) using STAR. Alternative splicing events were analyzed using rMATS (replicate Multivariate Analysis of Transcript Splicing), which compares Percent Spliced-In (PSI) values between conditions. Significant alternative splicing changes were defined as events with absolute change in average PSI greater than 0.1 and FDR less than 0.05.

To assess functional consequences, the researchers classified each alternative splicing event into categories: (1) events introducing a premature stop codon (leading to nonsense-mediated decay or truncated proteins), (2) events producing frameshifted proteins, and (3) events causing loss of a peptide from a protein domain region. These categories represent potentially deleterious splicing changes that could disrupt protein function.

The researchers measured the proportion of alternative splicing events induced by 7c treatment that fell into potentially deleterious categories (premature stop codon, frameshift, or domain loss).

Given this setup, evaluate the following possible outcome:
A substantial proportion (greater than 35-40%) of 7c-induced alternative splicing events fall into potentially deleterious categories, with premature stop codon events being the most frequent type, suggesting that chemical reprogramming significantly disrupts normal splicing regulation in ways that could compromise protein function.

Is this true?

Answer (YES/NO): NO